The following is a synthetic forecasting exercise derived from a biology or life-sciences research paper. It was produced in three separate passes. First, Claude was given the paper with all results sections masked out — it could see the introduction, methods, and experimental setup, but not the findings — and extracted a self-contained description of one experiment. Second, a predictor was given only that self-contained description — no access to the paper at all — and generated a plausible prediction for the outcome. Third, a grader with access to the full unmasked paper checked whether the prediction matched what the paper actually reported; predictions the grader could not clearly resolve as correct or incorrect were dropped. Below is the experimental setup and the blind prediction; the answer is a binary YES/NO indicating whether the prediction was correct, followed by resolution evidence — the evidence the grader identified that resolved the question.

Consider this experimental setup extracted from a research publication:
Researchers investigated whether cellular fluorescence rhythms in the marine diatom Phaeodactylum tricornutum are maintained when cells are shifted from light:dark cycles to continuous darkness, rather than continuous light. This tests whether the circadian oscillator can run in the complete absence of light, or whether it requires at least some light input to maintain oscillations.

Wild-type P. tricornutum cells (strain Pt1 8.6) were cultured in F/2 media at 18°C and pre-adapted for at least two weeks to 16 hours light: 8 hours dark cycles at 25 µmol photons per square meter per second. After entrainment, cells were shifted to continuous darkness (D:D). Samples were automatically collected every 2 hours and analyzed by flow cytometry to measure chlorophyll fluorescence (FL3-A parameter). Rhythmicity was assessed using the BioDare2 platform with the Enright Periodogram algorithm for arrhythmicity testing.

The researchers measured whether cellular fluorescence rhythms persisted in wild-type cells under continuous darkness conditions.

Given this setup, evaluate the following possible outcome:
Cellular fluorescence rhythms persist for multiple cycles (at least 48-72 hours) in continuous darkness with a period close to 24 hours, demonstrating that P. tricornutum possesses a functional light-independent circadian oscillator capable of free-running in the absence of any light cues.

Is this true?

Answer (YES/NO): NO